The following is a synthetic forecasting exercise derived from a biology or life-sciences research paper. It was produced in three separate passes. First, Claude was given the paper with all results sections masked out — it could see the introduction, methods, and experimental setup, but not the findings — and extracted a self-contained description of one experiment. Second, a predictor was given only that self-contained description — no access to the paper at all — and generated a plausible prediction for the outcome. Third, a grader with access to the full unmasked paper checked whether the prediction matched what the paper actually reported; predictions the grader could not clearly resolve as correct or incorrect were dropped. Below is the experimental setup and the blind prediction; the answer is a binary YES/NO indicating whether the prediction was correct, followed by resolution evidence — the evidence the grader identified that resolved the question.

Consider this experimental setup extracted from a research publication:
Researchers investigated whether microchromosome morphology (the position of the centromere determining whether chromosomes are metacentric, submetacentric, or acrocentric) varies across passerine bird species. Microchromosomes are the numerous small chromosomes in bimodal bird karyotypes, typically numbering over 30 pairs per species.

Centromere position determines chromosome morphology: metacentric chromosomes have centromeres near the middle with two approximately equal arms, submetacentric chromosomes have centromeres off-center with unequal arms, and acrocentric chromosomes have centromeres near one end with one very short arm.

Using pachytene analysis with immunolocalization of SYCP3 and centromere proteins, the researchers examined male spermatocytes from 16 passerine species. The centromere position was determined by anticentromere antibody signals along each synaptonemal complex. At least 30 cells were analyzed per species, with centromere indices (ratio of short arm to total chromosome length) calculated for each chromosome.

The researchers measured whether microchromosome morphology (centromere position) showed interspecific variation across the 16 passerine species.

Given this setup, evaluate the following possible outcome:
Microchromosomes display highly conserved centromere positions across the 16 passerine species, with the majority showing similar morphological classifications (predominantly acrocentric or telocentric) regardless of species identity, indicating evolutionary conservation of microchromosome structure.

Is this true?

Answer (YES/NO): NO